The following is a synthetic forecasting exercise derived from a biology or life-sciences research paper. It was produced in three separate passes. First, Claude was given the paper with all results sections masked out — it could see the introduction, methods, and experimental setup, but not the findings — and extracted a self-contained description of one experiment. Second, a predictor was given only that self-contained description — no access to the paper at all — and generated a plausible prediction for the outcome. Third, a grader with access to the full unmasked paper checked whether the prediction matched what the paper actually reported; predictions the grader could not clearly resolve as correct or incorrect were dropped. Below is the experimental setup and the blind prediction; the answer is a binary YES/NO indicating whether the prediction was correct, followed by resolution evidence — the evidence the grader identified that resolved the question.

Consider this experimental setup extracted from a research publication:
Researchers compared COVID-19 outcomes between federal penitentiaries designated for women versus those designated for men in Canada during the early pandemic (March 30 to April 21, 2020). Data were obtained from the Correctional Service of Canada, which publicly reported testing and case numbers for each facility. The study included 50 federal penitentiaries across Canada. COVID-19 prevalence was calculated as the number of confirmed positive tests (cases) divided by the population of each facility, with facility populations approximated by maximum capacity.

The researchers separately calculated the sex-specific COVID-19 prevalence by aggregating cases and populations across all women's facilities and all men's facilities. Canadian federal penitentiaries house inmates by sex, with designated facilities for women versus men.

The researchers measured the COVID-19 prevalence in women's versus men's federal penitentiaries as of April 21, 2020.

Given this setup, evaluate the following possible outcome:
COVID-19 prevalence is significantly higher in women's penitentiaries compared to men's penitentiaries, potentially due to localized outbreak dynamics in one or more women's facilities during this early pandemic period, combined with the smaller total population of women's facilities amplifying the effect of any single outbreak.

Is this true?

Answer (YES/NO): YES